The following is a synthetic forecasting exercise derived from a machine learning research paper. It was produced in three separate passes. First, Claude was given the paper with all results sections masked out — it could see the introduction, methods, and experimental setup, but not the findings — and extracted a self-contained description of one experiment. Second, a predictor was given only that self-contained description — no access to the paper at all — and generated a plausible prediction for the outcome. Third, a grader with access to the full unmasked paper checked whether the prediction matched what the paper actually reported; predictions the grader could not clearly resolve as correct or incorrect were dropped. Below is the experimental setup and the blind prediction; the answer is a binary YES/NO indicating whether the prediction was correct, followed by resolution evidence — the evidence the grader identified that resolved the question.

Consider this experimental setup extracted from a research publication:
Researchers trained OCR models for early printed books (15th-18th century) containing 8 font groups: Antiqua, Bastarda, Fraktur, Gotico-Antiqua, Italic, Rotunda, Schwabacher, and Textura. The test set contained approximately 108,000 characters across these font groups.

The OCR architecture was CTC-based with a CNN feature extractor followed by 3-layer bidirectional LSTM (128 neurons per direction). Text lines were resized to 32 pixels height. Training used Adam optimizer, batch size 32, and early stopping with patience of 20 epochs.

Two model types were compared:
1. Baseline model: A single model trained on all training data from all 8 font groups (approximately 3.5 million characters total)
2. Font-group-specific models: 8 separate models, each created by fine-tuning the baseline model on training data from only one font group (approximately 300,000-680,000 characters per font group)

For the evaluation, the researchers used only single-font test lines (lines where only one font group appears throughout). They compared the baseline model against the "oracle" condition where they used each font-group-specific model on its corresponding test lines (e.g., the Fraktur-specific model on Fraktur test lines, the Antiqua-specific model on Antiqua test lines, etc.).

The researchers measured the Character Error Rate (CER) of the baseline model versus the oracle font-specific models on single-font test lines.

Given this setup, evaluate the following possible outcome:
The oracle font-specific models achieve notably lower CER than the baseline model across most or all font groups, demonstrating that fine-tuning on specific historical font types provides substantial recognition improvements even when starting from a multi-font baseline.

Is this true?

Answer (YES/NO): YES